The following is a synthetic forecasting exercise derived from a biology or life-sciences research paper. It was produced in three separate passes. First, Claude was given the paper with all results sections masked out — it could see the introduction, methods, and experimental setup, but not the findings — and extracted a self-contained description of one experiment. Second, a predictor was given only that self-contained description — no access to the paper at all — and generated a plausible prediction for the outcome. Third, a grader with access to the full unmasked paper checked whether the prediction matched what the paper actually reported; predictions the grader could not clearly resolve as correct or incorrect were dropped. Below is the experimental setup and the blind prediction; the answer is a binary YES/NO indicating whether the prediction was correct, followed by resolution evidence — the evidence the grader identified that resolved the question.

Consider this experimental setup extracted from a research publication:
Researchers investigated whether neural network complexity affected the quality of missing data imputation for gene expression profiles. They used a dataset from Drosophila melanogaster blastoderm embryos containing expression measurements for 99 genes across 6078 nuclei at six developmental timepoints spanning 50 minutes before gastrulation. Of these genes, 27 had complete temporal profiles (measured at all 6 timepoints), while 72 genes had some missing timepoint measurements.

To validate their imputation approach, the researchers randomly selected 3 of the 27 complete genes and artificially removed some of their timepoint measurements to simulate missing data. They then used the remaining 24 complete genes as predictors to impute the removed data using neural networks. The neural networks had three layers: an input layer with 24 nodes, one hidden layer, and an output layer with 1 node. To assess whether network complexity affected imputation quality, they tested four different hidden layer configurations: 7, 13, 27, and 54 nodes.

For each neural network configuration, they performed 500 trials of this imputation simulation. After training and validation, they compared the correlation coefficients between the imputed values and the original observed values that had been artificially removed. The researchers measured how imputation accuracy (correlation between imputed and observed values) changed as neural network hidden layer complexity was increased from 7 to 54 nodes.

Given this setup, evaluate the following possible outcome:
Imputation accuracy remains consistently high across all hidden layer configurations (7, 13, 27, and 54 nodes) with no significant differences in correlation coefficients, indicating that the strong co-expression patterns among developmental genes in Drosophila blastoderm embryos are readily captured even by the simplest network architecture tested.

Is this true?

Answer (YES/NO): YES